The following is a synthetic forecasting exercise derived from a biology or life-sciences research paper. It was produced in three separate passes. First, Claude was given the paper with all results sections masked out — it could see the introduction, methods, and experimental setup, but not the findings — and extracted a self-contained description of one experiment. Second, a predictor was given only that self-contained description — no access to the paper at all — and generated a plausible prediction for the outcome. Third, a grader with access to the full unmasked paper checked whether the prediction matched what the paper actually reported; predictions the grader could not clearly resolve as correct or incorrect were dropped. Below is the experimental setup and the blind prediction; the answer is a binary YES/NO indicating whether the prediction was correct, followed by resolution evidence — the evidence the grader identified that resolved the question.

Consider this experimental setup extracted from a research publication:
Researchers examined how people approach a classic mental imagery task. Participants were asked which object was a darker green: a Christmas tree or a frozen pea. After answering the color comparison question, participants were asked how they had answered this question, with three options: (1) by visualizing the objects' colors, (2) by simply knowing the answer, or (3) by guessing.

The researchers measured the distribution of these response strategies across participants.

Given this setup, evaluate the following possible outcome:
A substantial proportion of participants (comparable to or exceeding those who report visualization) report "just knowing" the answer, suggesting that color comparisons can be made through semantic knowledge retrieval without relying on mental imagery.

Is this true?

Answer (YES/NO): NO